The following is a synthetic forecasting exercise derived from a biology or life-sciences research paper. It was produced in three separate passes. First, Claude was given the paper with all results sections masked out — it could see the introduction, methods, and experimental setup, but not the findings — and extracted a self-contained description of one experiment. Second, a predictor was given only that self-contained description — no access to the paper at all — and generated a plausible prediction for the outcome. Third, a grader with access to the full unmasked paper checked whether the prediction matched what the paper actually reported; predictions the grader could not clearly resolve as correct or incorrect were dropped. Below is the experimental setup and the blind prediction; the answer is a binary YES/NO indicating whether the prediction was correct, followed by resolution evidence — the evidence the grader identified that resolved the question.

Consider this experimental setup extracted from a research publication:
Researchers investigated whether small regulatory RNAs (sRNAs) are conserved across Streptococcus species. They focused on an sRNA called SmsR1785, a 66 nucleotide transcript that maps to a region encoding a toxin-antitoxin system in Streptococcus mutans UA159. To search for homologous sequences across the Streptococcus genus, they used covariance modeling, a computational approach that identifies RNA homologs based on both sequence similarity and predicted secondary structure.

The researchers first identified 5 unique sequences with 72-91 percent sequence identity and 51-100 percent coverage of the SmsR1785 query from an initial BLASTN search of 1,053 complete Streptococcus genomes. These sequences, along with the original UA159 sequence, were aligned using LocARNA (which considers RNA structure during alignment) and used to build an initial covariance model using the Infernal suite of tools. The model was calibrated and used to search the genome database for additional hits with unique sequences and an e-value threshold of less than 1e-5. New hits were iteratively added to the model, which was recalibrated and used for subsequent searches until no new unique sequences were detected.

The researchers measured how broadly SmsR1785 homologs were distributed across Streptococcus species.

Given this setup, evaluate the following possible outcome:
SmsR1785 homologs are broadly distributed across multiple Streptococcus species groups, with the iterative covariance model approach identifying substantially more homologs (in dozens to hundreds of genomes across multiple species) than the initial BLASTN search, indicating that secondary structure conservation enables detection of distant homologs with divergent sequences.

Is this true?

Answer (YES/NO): NO